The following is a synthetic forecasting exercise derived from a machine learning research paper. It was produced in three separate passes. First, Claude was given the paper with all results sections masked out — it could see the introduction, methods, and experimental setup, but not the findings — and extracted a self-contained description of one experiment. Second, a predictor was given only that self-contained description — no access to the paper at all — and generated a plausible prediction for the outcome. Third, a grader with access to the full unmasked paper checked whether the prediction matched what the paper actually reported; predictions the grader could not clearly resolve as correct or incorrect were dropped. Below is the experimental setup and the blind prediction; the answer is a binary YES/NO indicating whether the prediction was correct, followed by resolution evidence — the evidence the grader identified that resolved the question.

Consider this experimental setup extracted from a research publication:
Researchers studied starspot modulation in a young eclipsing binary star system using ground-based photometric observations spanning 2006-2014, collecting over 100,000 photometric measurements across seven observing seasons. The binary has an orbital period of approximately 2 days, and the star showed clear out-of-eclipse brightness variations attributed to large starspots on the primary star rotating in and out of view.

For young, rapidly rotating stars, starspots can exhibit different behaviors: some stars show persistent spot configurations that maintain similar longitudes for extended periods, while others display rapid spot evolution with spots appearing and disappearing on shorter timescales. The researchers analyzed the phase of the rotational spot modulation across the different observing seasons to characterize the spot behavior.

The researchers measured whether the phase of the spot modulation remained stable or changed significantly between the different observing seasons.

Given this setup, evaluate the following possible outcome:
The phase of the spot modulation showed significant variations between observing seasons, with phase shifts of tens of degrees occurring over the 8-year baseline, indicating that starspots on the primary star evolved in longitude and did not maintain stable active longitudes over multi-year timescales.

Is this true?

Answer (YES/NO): NO